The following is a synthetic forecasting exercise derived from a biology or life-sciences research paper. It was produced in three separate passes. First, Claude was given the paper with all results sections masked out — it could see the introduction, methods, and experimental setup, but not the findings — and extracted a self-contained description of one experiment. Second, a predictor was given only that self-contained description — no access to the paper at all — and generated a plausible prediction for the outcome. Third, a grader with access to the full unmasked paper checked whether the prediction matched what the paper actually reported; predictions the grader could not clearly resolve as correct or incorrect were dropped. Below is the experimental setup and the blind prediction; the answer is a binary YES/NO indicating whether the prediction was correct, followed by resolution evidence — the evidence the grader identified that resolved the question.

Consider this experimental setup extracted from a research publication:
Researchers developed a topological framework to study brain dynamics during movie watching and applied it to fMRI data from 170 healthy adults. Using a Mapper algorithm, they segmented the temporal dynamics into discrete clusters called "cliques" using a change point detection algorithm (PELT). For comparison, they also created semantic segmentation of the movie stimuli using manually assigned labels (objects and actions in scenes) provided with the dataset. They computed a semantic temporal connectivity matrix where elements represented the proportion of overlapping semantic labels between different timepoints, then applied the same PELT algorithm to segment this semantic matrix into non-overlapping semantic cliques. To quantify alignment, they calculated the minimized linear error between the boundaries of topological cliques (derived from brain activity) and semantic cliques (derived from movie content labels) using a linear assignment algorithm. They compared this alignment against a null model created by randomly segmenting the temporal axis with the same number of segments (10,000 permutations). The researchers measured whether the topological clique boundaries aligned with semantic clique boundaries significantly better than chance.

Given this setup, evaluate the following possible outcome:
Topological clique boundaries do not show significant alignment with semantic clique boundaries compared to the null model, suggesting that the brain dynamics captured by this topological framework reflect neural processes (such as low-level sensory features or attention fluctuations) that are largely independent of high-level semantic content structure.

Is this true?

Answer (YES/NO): NO